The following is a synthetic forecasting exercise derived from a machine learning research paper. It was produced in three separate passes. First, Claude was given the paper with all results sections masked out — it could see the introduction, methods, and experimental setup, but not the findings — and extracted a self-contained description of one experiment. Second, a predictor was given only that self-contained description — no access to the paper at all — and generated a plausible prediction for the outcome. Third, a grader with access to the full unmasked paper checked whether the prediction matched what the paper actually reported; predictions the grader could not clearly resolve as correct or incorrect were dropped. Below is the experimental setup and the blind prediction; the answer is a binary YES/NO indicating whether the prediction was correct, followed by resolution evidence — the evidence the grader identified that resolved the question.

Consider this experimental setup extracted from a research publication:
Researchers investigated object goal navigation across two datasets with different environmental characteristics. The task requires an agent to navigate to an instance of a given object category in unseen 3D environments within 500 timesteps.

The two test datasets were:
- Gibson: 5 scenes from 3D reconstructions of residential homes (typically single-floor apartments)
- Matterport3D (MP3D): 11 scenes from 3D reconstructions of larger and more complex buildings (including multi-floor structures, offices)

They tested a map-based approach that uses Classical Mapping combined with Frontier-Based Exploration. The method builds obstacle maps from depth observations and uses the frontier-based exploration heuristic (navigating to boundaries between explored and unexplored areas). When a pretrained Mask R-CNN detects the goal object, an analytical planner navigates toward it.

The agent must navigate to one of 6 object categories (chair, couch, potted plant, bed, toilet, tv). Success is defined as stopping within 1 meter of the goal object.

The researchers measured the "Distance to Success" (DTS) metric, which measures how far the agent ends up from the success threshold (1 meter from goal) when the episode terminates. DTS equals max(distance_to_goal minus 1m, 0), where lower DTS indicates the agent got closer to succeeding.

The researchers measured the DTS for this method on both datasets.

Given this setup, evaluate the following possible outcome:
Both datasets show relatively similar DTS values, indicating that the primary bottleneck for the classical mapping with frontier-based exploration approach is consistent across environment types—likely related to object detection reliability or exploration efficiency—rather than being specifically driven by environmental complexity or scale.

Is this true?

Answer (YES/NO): NO